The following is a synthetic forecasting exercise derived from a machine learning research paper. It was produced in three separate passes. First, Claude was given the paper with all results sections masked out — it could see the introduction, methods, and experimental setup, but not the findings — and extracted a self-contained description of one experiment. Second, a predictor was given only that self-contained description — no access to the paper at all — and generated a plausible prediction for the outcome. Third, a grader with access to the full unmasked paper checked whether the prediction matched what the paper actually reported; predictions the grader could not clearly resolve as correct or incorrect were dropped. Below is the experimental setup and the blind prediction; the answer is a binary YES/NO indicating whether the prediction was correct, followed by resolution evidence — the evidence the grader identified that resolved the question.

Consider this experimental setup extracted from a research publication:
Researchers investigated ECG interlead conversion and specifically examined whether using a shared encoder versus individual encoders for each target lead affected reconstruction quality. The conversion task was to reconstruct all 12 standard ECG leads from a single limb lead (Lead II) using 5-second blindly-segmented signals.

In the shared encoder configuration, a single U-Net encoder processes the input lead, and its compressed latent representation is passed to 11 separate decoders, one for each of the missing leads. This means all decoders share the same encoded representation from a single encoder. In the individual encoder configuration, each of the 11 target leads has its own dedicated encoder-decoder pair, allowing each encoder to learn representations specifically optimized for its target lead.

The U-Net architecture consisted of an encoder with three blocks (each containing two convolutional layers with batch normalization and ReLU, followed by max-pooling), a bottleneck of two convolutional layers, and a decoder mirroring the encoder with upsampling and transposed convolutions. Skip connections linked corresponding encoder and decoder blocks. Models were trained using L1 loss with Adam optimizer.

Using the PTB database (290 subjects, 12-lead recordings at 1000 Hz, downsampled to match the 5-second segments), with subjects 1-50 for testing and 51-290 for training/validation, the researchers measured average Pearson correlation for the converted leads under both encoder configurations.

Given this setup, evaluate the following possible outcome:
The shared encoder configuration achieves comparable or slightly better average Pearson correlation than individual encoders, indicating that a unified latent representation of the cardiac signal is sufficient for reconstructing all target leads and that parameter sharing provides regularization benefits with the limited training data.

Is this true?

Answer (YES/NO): YES